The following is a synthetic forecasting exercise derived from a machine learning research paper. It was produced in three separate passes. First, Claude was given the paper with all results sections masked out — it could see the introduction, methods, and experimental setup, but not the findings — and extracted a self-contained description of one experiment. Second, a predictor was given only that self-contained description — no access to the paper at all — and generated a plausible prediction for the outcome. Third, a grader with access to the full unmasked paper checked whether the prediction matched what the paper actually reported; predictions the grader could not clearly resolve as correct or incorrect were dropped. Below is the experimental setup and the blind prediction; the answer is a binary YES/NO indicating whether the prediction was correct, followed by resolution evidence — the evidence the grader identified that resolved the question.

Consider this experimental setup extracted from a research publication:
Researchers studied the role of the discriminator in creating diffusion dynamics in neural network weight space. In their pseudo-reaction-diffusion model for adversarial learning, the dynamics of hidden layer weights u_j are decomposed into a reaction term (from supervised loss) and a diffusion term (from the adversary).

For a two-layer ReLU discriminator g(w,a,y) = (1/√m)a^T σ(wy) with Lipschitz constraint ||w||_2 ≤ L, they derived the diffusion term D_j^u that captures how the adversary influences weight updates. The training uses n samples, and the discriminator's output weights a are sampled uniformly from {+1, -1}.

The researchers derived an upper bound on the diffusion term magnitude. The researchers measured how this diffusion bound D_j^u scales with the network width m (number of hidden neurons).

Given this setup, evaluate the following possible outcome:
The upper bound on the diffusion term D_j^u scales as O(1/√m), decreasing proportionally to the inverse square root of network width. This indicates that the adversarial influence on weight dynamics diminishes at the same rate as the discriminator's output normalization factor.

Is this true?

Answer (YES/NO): NO